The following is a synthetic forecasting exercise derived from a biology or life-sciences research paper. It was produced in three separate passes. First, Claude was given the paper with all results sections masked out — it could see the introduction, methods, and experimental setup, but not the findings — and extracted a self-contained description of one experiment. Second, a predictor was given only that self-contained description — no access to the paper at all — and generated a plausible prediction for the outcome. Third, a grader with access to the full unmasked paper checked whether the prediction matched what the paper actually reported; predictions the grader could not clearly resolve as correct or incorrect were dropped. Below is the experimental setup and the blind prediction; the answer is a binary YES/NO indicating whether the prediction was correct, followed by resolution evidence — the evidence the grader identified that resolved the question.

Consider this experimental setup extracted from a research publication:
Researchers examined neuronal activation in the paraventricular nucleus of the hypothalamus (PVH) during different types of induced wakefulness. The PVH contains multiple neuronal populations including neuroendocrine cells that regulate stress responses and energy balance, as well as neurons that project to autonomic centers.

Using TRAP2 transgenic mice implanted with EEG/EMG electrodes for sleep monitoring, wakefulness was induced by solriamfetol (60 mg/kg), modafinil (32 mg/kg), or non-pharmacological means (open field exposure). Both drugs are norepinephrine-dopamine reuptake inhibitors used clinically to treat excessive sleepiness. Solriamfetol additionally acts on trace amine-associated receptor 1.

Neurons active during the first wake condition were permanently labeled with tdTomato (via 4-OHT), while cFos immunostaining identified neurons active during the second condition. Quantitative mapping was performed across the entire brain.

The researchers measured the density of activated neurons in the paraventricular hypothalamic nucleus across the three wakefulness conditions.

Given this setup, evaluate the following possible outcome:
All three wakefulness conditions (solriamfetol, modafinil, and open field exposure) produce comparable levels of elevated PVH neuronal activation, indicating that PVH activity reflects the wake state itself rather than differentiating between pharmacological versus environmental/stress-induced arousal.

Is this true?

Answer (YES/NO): NO